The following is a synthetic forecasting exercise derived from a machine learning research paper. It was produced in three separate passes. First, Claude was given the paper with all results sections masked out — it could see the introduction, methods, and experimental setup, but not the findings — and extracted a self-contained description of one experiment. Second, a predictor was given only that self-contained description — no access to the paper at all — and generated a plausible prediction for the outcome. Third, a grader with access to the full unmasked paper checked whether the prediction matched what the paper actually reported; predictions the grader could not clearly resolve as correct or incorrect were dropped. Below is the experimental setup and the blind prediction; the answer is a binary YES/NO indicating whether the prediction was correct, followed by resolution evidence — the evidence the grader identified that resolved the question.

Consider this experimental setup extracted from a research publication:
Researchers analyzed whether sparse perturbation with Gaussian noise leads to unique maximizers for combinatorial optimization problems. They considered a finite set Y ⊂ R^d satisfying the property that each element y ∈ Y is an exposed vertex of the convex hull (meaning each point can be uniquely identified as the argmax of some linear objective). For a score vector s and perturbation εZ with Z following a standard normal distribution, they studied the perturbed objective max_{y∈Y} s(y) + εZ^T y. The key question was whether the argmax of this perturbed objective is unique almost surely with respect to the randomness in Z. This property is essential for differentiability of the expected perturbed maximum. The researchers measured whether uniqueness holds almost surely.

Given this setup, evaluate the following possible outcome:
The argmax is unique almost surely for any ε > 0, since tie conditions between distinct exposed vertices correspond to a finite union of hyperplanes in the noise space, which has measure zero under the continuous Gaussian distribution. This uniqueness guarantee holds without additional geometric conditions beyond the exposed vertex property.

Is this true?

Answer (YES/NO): YES